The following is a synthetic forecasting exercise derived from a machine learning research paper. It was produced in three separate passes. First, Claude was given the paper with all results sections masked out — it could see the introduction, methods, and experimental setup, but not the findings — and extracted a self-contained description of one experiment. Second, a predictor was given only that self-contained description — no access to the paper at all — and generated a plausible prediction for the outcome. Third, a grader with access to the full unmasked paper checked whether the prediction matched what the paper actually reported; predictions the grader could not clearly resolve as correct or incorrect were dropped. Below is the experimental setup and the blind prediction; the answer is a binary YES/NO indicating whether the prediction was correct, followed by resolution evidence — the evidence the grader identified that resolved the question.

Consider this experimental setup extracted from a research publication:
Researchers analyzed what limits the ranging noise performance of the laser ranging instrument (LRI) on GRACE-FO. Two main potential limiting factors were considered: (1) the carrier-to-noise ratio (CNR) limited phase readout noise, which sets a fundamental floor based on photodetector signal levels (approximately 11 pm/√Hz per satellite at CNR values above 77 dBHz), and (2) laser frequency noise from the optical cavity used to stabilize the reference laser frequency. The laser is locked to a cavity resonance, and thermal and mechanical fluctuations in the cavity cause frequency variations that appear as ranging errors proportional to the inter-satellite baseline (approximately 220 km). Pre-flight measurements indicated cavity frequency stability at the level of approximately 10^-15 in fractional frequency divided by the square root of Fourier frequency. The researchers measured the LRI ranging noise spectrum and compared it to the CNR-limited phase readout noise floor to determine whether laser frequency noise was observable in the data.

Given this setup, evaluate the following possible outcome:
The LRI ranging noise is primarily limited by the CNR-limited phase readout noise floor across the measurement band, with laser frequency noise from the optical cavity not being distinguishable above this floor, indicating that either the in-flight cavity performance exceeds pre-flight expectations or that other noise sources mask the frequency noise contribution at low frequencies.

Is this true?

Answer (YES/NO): NO